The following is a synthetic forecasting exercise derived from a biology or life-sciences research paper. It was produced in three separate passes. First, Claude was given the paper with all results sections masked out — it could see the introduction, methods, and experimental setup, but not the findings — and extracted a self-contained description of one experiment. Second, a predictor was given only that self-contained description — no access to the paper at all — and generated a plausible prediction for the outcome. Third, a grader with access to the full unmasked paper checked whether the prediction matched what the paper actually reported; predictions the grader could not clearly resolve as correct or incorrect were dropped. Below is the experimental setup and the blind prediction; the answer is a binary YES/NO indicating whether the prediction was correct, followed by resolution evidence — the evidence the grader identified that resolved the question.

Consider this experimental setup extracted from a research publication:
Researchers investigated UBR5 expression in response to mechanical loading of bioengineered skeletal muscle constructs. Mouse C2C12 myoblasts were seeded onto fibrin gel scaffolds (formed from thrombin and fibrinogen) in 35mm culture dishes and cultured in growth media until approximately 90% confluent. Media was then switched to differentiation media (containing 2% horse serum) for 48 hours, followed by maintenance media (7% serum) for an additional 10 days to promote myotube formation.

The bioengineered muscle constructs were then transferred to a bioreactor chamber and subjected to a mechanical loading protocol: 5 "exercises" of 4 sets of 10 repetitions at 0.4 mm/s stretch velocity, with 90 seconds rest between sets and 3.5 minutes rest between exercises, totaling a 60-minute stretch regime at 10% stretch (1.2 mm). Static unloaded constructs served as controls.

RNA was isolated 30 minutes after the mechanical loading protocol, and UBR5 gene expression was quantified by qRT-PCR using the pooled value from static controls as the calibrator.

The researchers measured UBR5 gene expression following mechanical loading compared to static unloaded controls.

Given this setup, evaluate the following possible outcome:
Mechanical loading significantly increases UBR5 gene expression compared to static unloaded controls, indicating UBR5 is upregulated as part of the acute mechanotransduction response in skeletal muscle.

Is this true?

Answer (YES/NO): YES